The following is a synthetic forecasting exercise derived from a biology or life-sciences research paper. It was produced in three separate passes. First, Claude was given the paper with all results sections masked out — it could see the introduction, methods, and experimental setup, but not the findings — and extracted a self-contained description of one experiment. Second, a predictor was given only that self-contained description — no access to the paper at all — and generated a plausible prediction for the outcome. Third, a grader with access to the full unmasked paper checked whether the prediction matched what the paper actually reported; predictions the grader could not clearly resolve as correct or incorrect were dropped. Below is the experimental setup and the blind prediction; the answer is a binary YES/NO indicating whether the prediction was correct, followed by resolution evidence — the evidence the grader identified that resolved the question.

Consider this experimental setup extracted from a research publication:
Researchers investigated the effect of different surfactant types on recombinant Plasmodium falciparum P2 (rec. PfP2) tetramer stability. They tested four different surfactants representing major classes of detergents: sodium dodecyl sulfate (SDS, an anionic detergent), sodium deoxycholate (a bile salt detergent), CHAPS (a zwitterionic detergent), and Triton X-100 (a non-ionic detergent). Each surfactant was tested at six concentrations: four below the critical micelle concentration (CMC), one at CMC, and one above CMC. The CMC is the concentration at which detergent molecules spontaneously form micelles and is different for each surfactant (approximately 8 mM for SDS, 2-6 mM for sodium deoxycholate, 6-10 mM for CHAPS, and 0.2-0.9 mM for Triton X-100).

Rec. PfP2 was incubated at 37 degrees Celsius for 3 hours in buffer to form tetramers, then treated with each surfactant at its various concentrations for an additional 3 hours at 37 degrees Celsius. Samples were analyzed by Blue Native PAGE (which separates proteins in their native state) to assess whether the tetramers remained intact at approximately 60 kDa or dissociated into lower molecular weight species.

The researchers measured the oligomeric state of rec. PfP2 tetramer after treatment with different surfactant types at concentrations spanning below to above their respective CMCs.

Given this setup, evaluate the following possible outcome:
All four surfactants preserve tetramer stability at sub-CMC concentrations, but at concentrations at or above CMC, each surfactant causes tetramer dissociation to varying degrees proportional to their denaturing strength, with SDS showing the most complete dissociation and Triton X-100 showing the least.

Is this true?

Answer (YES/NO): NO